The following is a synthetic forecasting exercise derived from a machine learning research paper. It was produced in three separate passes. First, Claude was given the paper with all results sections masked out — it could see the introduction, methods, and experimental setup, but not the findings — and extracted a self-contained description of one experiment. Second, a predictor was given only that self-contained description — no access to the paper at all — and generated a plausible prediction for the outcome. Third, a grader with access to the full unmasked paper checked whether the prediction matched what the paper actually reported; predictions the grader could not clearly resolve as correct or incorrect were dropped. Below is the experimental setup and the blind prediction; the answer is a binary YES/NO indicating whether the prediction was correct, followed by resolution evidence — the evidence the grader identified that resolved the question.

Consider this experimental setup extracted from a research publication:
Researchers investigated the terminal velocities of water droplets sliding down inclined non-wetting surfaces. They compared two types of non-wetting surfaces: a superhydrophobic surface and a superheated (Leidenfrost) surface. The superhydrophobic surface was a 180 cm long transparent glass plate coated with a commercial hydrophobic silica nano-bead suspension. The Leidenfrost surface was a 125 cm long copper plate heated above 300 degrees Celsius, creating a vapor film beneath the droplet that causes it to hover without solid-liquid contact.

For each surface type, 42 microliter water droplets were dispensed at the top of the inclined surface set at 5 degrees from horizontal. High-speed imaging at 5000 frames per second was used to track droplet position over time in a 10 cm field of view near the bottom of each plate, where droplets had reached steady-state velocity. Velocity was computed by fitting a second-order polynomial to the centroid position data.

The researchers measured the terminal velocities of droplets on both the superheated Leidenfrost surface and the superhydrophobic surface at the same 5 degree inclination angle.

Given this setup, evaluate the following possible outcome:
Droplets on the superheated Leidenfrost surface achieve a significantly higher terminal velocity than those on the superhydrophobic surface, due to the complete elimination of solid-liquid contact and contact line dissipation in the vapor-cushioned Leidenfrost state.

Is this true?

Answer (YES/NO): NO